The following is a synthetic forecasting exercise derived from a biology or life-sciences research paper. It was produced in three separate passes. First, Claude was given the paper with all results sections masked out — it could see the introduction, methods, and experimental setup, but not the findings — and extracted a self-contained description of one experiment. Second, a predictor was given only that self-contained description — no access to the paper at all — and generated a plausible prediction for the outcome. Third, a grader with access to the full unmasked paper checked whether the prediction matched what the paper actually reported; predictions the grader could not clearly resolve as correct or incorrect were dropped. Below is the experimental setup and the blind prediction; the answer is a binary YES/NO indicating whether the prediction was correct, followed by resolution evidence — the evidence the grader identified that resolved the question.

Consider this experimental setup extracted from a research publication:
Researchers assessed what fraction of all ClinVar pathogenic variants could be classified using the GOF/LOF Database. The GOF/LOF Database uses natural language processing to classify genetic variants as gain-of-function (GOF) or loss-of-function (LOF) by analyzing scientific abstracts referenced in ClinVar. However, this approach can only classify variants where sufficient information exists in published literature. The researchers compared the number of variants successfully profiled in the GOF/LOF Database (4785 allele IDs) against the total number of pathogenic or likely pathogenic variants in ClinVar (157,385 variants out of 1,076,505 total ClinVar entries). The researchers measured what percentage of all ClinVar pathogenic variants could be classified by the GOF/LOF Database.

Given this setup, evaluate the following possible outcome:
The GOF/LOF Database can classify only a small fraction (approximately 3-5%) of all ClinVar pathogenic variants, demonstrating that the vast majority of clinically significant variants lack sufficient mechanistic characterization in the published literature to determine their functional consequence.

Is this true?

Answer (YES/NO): NO